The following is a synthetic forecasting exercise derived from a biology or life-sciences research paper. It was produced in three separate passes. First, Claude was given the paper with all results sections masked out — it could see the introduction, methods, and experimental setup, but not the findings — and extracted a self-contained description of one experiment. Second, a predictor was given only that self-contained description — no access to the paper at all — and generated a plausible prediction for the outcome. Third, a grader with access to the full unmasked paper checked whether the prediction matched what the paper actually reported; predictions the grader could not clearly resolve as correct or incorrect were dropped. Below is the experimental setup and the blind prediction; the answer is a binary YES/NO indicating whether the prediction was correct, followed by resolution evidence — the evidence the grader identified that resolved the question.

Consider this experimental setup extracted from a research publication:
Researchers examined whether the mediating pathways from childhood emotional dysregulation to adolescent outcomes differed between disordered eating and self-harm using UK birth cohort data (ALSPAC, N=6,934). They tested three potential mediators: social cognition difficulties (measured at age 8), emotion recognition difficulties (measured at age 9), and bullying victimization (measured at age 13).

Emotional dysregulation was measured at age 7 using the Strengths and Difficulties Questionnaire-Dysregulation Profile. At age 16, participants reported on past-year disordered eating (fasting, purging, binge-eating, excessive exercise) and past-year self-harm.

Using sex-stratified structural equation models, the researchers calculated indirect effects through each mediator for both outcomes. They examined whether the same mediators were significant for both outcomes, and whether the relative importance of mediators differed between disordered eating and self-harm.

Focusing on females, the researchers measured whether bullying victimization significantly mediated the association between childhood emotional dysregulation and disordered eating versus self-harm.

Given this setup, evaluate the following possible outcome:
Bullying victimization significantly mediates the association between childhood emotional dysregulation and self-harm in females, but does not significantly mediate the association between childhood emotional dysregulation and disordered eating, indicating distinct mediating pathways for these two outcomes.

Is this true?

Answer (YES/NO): NO